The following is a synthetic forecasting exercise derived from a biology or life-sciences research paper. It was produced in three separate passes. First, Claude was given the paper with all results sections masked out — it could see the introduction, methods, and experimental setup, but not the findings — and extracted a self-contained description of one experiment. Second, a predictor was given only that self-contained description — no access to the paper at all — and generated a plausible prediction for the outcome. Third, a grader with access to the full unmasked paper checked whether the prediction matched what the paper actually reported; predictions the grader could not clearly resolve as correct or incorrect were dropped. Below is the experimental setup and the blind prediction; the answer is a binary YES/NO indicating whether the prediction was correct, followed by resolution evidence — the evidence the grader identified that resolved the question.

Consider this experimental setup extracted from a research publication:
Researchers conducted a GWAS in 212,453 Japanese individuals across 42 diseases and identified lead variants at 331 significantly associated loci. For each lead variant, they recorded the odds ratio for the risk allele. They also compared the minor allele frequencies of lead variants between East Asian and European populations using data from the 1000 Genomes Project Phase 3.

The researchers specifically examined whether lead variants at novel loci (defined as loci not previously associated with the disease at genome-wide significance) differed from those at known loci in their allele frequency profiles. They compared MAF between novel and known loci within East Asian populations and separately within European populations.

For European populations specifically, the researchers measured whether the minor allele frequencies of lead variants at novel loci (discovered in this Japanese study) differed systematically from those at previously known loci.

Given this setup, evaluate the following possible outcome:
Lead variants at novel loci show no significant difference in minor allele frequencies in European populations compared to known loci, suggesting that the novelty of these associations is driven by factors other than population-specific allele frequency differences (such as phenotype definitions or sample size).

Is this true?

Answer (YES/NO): NO